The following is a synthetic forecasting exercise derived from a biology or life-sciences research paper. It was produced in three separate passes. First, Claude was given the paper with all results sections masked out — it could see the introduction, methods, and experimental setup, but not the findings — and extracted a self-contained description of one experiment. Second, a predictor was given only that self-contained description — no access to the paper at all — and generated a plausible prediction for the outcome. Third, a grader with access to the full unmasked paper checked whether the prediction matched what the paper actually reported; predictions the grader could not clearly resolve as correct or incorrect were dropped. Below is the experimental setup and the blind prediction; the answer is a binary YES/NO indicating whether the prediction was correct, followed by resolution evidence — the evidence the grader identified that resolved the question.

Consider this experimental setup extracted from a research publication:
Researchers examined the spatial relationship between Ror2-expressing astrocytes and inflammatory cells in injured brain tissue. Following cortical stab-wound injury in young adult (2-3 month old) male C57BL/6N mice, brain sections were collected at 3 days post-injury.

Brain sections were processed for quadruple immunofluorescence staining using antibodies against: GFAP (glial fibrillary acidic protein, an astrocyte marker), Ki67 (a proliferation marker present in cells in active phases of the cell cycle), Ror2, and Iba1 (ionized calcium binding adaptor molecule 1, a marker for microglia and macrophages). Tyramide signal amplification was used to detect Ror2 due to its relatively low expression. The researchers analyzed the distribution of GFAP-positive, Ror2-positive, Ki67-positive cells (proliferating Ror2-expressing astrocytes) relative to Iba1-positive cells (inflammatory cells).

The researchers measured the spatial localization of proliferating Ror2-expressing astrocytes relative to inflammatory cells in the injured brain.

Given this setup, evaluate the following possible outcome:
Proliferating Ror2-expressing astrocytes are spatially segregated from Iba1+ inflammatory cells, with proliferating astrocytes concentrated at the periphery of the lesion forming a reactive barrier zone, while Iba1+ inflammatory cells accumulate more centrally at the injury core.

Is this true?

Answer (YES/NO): NO